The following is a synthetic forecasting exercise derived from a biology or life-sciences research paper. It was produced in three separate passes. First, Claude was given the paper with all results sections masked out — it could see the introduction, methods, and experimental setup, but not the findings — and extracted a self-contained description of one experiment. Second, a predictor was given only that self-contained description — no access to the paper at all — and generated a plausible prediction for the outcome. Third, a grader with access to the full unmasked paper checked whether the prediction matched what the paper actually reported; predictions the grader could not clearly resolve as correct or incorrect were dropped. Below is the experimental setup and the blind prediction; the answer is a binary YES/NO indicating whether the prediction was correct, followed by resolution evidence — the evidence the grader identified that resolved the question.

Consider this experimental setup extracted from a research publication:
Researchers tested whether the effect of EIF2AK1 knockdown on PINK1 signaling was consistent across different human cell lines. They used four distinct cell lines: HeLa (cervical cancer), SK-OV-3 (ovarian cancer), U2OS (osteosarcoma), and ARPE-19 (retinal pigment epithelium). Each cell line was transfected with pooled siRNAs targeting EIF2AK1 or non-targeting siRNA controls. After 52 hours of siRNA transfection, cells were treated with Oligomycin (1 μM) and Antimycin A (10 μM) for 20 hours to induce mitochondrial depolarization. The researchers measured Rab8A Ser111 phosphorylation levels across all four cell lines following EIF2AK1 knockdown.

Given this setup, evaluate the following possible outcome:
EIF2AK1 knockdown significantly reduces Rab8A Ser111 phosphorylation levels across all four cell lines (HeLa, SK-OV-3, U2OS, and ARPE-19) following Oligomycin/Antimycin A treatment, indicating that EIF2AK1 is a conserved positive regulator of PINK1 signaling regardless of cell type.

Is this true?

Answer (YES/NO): NO